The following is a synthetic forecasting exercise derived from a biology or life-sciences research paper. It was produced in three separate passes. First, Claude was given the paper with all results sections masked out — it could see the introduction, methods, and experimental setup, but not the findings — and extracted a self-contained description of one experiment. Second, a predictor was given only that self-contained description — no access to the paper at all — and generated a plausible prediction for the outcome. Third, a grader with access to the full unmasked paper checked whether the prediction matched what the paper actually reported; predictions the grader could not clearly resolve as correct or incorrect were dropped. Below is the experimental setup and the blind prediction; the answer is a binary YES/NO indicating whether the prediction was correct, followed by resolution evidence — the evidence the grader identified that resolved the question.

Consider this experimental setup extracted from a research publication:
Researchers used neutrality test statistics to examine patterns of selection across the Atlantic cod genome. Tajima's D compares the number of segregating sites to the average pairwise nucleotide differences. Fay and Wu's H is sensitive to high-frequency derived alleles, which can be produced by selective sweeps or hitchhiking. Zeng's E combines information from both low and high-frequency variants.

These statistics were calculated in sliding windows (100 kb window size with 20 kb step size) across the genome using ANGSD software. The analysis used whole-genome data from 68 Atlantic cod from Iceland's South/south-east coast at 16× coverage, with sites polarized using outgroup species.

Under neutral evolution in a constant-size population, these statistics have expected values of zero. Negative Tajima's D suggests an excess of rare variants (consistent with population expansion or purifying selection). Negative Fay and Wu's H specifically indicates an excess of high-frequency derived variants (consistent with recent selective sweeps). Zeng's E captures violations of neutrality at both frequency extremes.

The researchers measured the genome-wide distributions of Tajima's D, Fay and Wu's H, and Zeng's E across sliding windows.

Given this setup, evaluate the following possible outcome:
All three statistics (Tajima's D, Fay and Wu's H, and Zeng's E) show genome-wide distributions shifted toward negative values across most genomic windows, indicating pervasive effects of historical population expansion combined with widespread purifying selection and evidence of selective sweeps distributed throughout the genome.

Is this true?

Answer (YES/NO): NO